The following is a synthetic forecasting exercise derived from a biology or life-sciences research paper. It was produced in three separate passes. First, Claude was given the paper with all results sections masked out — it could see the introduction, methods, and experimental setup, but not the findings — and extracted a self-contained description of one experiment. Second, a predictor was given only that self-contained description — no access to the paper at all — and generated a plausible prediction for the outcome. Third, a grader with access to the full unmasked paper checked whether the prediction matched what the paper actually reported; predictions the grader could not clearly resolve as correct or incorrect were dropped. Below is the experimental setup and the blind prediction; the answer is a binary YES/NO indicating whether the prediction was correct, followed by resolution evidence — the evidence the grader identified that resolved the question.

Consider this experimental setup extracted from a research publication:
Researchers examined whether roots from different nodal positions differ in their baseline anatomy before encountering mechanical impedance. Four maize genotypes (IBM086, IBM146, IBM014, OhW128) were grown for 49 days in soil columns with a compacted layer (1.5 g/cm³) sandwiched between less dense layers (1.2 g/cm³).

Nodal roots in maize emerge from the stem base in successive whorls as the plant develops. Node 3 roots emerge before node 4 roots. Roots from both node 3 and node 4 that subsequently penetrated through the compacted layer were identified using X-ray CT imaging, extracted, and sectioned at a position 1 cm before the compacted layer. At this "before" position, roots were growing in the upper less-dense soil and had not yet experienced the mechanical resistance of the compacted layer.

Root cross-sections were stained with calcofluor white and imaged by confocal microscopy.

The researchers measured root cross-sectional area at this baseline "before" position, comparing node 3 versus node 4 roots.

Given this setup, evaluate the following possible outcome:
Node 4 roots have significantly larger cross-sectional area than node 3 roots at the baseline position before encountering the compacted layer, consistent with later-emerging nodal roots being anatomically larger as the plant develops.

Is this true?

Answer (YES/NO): YES